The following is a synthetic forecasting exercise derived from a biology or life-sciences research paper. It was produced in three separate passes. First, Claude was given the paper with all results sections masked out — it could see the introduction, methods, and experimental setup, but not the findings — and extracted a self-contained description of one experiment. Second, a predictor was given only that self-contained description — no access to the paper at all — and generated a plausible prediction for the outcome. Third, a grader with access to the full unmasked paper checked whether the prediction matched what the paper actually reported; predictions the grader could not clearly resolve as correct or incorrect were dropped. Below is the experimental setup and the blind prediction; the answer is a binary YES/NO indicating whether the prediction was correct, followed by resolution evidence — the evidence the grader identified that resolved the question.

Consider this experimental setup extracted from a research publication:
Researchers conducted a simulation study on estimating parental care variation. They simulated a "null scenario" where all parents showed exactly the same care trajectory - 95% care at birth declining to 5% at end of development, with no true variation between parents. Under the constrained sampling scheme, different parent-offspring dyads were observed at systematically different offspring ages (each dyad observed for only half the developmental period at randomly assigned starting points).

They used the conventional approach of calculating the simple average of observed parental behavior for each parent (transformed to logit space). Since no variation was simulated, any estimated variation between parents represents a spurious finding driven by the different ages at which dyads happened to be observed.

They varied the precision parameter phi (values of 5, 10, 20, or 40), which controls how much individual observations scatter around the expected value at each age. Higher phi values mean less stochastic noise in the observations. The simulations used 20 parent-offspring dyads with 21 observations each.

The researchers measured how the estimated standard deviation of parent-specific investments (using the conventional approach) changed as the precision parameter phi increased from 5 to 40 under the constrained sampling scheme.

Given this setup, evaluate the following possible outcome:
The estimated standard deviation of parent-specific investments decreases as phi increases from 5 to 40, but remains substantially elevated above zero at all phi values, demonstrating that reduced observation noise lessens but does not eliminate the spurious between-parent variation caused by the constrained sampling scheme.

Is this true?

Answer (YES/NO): YES